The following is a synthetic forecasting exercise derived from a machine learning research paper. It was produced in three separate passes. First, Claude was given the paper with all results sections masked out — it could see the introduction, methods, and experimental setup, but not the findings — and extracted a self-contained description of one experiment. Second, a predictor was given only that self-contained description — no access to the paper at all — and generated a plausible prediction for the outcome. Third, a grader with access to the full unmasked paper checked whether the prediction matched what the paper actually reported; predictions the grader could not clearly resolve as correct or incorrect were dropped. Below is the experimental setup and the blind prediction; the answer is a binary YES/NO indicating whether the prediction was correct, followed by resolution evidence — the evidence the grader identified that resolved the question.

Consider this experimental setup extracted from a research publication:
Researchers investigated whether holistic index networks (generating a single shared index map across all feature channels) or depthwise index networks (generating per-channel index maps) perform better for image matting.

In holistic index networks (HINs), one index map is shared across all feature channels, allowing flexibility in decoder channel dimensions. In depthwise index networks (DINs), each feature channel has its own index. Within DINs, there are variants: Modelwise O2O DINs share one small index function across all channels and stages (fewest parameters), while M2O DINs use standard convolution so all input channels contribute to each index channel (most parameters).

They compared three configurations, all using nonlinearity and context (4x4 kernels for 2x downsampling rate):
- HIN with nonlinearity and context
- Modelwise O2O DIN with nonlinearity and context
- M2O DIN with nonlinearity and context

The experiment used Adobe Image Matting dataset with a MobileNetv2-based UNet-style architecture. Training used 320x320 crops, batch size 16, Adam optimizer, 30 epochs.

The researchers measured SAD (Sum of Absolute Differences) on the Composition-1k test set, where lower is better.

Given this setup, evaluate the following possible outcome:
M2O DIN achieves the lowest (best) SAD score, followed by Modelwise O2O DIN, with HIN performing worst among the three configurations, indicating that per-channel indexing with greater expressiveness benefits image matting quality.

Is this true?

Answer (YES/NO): NO